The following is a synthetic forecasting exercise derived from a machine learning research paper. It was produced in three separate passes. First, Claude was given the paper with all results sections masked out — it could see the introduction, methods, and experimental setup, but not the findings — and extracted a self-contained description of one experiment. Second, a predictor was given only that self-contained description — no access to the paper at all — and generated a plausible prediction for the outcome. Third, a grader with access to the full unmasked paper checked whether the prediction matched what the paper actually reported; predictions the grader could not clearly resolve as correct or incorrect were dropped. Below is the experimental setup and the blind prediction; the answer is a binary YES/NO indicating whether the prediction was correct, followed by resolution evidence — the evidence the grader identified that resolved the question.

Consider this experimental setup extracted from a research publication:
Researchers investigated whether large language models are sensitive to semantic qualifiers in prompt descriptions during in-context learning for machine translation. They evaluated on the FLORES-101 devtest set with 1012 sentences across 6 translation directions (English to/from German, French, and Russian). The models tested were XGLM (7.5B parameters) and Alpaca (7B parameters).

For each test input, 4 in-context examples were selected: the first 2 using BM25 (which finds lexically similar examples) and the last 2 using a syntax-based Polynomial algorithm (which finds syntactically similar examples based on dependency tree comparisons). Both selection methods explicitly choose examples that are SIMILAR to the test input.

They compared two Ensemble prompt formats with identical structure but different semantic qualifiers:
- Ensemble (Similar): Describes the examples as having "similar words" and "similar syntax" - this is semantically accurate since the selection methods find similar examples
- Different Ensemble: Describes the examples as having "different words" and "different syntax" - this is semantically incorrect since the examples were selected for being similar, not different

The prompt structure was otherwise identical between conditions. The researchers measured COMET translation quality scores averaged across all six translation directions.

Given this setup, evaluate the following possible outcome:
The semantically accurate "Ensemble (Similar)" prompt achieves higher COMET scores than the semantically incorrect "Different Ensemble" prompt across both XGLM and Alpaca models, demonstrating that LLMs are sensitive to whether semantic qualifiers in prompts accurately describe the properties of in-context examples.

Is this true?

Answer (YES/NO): NO